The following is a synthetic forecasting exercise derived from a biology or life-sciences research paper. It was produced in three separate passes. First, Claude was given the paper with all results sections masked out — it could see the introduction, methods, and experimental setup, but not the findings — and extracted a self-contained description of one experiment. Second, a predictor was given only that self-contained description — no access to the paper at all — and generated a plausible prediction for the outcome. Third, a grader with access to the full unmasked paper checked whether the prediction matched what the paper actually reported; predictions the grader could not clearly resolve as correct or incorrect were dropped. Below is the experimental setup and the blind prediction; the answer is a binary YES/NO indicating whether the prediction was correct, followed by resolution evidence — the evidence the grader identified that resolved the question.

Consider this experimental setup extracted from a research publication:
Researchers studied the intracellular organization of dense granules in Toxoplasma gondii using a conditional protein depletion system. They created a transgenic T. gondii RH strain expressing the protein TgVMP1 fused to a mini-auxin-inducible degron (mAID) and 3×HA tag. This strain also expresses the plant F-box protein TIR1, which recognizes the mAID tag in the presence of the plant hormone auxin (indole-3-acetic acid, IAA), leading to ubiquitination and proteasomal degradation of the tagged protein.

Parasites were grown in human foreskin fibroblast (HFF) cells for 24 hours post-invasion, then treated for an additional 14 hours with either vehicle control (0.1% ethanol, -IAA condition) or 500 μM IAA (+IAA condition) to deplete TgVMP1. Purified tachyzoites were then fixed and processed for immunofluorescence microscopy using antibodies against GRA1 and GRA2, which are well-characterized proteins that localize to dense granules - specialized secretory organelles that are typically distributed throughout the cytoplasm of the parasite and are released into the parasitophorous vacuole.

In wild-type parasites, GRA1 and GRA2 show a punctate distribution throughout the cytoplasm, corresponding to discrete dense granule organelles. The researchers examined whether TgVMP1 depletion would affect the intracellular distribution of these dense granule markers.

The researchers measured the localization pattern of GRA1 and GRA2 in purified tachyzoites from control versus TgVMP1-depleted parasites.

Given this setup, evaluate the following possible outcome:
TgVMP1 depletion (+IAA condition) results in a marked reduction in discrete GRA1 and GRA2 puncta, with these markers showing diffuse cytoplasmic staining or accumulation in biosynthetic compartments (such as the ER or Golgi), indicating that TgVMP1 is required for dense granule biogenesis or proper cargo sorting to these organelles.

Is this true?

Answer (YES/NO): NO